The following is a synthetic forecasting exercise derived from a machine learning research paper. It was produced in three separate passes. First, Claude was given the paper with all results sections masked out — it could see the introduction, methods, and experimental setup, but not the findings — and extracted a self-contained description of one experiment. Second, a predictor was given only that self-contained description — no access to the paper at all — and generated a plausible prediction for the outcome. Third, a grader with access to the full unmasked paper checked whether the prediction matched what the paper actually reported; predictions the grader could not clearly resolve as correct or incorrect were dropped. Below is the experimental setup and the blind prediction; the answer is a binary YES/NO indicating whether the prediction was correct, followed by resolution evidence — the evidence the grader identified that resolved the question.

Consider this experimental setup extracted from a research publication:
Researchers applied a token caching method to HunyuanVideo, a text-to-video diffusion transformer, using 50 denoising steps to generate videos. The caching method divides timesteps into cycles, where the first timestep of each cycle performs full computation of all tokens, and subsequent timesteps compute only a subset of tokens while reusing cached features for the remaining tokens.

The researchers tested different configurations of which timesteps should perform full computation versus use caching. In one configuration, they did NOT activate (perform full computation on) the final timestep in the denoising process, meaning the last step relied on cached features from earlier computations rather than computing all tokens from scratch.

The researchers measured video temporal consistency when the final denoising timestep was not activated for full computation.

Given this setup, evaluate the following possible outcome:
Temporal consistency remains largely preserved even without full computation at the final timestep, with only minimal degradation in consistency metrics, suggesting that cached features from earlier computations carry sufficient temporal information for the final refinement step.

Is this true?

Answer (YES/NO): NO